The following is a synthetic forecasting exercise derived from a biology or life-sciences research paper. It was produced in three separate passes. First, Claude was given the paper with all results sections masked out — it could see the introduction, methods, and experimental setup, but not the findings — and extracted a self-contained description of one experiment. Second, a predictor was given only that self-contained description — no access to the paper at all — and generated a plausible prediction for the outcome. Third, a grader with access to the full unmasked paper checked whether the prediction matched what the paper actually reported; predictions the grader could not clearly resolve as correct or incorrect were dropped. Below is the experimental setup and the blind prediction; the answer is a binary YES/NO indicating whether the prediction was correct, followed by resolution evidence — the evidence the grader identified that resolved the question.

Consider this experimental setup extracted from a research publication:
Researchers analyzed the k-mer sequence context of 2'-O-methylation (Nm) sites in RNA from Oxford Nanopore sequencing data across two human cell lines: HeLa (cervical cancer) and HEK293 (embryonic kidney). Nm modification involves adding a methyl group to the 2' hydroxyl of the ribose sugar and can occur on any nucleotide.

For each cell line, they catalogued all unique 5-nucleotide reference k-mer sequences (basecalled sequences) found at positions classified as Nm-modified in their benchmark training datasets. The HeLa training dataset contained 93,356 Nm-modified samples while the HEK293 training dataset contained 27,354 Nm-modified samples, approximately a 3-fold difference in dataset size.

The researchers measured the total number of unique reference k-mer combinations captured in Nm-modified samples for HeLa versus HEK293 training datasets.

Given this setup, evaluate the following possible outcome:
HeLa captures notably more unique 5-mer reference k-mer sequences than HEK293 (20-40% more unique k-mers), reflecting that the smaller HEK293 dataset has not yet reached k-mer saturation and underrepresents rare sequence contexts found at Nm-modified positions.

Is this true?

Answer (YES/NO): NO